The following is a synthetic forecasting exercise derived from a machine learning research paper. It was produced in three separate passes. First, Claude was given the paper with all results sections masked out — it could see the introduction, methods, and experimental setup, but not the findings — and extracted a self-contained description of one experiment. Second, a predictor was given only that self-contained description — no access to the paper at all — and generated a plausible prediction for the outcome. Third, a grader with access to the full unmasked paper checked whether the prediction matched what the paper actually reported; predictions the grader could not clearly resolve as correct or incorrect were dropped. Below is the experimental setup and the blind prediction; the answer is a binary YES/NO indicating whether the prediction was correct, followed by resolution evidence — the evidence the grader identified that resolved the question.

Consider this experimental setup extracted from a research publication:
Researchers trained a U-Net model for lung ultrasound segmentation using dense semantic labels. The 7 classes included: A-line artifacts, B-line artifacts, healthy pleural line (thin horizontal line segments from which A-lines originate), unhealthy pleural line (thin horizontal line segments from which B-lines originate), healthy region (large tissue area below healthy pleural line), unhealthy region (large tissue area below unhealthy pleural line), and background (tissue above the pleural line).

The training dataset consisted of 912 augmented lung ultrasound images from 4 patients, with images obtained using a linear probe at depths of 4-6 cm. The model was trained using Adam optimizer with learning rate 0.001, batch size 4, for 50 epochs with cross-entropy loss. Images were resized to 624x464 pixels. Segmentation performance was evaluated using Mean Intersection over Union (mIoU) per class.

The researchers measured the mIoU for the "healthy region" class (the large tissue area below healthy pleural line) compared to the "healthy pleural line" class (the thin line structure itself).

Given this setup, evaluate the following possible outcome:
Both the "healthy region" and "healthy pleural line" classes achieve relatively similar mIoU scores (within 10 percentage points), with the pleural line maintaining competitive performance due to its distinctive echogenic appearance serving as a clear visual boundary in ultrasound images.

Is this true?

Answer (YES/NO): YES